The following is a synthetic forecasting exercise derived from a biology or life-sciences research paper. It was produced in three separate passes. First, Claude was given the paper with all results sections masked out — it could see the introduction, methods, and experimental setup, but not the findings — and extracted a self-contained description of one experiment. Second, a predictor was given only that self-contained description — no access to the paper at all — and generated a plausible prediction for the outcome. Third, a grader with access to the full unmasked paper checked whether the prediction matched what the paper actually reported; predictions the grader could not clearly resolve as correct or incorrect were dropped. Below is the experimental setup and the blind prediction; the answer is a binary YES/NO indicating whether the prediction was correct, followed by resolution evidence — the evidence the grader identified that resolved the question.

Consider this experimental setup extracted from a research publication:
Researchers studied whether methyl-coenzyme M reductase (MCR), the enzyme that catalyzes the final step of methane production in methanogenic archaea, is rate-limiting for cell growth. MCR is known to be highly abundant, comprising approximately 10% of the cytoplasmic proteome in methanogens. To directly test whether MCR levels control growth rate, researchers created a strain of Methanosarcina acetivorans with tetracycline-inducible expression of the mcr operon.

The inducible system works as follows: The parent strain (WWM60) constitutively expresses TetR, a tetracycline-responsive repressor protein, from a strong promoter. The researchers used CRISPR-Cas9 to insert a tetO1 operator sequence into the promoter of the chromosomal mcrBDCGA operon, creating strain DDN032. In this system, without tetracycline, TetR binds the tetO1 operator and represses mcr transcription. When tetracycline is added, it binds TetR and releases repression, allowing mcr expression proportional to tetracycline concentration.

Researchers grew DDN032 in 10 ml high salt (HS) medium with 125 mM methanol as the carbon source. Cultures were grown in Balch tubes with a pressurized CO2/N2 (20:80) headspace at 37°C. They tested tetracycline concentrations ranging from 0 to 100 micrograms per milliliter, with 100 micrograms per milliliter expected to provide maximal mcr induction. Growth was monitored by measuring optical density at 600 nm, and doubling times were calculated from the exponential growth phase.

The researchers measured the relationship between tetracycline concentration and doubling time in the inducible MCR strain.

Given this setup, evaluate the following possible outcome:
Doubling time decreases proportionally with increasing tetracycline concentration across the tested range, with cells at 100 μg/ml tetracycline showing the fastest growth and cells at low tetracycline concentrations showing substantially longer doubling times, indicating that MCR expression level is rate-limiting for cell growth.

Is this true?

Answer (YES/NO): NO